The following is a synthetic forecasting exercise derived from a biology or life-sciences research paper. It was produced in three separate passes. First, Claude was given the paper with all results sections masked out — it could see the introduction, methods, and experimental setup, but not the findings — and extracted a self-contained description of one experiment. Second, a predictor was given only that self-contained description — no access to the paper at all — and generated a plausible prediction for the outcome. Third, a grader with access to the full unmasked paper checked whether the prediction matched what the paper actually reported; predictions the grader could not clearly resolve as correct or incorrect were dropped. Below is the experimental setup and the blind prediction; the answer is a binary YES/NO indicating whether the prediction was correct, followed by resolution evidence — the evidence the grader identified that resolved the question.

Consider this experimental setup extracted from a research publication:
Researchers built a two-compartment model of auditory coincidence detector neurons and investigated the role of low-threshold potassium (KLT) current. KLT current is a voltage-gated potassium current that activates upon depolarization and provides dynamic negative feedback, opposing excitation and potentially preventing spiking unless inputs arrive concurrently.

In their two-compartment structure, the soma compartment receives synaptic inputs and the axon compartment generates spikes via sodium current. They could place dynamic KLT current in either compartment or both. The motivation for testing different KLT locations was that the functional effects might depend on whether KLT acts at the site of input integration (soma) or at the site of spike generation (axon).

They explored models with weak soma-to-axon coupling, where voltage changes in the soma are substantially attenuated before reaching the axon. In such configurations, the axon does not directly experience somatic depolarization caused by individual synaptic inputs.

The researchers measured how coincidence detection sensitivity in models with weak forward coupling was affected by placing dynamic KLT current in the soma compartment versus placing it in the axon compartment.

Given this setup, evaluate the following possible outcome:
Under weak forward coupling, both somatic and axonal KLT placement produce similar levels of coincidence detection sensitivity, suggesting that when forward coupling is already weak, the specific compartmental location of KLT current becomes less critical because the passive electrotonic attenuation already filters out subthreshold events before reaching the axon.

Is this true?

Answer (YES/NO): NO